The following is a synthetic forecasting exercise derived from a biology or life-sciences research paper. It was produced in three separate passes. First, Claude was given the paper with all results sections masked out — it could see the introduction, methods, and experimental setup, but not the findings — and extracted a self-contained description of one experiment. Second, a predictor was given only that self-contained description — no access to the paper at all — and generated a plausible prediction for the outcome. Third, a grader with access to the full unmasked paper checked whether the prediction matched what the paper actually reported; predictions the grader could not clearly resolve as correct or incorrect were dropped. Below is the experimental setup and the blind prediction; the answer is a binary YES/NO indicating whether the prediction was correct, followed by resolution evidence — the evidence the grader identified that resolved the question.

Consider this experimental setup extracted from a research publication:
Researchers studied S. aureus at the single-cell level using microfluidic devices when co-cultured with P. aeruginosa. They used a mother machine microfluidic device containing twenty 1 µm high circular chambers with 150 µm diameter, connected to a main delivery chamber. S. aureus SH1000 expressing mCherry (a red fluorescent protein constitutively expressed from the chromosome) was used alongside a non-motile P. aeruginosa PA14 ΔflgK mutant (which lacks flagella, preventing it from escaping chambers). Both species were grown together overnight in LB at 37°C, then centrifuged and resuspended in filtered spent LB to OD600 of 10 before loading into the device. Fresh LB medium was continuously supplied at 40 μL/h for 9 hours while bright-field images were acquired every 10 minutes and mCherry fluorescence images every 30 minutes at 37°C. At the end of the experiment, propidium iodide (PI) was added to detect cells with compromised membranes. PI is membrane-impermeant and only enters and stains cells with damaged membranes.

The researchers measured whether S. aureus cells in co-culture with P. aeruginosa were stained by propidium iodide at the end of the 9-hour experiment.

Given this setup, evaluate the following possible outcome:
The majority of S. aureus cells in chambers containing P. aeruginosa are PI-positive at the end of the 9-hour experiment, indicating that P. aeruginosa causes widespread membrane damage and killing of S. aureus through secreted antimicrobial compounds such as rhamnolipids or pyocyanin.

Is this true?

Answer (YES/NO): NO